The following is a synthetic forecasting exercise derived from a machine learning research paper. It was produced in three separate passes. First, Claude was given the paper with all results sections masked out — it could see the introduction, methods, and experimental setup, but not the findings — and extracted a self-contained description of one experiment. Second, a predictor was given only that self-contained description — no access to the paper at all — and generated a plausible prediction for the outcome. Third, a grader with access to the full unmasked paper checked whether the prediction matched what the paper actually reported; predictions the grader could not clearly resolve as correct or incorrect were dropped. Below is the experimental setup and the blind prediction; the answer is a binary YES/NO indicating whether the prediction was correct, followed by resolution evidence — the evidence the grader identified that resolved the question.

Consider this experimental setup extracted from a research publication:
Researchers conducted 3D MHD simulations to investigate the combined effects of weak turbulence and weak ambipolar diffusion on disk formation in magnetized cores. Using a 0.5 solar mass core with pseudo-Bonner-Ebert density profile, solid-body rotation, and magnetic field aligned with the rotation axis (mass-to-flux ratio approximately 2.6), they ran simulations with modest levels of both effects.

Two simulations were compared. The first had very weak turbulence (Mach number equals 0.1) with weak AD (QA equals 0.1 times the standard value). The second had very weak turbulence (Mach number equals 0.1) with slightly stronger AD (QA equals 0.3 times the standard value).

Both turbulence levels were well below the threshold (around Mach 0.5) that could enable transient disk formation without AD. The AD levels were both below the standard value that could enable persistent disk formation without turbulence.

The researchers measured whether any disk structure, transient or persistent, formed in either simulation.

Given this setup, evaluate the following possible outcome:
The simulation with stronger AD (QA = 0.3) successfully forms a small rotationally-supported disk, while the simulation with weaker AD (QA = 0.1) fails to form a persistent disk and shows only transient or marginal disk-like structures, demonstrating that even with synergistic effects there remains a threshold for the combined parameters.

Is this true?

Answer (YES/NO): NO